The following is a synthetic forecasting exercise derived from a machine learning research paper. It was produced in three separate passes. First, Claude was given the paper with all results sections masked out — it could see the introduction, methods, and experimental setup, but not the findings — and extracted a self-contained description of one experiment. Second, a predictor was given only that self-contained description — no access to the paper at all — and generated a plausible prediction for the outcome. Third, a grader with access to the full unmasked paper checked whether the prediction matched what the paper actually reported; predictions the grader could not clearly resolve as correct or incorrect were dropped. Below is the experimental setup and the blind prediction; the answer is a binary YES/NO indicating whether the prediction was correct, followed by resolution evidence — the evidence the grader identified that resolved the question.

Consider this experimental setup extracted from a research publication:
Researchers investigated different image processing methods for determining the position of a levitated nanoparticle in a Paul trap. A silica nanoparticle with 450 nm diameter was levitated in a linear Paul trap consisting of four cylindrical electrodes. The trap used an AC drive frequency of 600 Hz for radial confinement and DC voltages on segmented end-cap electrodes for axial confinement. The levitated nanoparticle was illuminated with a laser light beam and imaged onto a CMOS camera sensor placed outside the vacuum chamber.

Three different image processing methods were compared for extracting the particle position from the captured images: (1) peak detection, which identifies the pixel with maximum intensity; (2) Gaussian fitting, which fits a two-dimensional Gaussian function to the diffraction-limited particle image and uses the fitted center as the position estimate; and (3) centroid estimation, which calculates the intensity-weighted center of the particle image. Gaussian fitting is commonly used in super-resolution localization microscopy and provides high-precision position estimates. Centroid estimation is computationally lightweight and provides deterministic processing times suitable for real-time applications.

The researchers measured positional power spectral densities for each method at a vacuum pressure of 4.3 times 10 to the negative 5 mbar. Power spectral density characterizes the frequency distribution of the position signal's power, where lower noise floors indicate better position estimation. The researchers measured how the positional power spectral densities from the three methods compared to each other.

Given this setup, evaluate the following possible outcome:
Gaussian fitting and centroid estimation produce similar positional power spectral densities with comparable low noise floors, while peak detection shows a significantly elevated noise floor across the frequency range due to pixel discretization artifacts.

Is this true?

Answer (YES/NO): YES